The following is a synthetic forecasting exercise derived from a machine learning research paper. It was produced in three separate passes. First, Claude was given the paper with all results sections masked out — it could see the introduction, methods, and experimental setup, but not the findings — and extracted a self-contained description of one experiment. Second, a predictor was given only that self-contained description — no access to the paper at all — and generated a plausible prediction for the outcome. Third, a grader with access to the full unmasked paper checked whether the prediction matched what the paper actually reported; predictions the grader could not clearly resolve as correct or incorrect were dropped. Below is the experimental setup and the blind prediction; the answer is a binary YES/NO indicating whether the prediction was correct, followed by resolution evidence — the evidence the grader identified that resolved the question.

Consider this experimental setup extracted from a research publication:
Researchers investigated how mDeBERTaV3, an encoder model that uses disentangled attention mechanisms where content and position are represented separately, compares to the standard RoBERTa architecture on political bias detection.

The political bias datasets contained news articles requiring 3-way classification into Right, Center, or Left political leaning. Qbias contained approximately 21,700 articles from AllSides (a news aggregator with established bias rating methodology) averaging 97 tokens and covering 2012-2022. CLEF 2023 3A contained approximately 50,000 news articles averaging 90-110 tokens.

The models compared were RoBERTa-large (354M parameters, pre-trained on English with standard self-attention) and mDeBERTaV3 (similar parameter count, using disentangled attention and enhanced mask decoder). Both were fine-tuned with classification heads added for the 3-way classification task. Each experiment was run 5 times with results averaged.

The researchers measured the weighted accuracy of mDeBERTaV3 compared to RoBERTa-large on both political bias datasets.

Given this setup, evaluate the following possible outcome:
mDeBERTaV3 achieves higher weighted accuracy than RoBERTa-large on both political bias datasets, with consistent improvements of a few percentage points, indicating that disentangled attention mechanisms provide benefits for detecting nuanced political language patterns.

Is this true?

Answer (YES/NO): NO